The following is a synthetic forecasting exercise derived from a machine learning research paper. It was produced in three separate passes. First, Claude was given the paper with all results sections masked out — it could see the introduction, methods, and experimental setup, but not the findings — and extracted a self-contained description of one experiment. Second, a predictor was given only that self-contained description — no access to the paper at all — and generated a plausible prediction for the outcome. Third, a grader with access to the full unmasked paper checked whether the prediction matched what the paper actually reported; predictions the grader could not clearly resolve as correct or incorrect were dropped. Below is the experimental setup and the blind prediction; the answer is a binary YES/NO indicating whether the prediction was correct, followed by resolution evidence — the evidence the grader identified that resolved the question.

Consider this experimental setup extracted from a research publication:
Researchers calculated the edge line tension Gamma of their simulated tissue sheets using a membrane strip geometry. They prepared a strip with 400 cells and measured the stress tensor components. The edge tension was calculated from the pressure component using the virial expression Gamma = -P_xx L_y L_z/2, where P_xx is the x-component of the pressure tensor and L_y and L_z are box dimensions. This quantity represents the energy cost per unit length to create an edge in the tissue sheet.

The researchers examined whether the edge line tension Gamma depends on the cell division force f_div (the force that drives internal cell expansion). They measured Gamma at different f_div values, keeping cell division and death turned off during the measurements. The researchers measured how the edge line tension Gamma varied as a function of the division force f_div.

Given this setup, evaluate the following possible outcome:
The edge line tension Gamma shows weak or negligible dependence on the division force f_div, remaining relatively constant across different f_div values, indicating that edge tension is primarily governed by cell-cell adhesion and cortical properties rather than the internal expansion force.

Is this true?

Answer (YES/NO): YES